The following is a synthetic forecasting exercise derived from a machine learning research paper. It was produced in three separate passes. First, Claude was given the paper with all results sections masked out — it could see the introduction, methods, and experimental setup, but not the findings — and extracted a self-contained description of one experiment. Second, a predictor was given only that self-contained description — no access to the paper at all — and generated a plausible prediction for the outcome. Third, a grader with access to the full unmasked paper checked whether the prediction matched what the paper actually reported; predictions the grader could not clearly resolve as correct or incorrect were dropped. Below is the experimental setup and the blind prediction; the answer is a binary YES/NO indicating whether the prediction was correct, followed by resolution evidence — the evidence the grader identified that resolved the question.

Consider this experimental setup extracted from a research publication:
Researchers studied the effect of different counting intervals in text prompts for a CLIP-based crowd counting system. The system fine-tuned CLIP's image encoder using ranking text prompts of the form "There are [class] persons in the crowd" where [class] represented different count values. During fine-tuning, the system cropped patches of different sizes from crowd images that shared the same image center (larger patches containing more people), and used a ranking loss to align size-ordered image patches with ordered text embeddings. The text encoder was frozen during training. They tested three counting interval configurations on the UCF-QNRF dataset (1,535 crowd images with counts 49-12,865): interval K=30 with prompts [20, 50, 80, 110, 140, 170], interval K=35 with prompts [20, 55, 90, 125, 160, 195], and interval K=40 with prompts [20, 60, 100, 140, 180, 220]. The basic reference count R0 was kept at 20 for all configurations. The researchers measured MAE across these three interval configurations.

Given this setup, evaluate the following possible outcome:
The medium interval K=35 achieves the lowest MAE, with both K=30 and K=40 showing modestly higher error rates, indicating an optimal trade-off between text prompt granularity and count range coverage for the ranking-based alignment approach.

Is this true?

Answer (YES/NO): YES